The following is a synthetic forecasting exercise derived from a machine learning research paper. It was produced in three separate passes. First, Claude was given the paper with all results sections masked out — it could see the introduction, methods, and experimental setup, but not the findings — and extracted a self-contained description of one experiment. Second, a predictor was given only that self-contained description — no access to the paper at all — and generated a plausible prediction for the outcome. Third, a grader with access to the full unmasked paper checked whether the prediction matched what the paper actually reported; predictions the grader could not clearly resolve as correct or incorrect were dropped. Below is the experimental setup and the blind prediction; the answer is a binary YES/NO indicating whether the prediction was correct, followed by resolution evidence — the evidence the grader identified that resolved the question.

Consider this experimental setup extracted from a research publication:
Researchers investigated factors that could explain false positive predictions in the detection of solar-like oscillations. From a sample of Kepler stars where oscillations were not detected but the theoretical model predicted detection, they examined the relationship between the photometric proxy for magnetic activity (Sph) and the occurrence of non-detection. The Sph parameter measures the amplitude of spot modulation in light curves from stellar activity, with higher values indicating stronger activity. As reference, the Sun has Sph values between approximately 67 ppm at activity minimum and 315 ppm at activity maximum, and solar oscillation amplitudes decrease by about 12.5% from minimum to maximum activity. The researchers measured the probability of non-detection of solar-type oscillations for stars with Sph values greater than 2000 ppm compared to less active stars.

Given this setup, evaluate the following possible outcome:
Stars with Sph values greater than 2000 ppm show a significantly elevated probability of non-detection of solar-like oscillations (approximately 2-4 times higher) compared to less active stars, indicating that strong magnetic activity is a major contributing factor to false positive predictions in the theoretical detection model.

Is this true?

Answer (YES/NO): NO